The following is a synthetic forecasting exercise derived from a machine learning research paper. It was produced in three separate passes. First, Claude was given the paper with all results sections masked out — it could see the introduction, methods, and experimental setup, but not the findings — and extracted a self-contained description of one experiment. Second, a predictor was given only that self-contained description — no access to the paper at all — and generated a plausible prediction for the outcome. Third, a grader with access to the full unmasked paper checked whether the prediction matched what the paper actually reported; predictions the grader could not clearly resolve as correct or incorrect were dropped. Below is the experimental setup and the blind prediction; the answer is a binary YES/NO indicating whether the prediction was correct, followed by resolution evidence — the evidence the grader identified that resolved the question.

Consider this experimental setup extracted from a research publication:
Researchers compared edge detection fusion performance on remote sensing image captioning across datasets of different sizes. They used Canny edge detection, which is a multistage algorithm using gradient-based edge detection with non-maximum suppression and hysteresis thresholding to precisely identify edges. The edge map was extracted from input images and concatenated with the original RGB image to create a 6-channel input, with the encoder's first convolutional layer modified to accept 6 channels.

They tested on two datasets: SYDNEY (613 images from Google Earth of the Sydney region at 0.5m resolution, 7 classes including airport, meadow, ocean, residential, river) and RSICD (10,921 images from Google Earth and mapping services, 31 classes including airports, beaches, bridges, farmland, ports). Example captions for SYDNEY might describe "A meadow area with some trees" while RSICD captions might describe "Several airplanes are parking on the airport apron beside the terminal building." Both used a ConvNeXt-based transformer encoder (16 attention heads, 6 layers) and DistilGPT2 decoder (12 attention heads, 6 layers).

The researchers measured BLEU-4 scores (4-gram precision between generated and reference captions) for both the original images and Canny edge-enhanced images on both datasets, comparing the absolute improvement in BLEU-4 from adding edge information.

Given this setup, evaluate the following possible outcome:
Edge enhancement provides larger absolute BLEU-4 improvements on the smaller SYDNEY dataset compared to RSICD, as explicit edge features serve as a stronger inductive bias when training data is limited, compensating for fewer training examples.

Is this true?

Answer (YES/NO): YES